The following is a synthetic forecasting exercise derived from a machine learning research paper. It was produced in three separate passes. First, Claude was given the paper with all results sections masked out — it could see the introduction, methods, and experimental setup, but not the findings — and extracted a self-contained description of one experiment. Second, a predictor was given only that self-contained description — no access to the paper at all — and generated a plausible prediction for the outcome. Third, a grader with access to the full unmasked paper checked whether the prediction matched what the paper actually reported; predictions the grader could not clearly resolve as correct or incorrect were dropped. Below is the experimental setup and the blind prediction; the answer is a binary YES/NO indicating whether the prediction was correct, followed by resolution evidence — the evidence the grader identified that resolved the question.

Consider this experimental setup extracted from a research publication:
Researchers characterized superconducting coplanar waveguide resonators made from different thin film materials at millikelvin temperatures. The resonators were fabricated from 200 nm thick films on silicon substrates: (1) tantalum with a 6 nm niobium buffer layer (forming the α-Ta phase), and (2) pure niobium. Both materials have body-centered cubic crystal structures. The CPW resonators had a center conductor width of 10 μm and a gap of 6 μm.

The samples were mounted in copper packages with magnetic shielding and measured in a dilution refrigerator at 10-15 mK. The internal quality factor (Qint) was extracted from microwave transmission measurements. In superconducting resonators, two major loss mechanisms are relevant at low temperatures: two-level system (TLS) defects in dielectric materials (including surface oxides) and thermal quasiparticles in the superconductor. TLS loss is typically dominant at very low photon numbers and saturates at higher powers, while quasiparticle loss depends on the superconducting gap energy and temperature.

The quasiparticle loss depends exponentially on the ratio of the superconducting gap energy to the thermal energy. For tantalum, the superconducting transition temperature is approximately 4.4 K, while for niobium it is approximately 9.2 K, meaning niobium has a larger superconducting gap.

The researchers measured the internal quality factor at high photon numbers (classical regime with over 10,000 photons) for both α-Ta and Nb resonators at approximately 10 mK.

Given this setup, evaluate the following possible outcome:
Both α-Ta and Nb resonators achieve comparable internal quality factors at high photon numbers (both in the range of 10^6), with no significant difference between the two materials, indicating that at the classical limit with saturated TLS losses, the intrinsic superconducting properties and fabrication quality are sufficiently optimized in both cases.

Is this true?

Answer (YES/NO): NO